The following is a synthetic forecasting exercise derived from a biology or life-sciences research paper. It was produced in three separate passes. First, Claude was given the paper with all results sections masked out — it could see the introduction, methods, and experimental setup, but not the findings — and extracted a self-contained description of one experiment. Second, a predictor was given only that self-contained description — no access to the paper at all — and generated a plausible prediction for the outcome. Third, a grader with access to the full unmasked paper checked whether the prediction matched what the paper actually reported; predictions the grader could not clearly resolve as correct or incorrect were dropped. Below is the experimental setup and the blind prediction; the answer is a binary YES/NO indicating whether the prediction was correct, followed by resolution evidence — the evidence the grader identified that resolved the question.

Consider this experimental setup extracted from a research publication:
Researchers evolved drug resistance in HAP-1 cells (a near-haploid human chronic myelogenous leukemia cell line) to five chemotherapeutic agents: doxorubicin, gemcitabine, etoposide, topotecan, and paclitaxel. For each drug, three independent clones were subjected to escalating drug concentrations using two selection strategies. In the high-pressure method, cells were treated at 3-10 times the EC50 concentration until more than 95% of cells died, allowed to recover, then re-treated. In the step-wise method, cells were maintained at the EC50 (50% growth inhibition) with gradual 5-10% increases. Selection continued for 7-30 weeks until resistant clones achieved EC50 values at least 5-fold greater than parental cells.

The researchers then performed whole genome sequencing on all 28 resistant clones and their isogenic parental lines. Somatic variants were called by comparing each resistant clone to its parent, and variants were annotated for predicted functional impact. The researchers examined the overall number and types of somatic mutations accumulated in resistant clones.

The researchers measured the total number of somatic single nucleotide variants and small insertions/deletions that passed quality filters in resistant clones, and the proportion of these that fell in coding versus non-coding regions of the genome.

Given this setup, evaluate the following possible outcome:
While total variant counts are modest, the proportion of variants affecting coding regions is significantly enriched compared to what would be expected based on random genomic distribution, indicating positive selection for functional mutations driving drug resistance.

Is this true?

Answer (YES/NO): NO